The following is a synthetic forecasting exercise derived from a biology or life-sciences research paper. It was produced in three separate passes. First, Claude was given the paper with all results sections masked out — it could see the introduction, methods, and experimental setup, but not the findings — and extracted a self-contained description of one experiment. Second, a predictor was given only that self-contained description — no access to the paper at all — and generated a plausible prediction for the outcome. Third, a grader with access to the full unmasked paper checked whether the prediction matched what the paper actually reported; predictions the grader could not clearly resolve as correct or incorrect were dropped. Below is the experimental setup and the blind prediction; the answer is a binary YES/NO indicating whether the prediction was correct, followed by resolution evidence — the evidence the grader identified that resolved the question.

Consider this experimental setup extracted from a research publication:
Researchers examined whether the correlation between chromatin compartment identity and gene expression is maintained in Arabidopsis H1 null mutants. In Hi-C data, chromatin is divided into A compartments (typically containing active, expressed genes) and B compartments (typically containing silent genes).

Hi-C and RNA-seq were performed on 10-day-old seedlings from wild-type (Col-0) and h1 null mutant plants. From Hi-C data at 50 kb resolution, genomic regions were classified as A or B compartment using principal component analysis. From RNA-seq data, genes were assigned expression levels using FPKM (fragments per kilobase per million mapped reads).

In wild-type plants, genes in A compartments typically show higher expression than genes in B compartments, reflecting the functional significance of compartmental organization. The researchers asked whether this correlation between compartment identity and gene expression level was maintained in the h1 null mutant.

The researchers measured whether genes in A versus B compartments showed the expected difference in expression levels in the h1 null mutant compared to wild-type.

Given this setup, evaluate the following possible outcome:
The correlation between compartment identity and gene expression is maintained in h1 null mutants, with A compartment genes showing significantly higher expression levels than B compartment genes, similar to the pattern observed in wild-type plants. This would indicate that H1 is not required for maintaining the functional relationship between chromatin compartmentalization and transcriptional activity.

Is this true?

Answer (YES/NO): NO